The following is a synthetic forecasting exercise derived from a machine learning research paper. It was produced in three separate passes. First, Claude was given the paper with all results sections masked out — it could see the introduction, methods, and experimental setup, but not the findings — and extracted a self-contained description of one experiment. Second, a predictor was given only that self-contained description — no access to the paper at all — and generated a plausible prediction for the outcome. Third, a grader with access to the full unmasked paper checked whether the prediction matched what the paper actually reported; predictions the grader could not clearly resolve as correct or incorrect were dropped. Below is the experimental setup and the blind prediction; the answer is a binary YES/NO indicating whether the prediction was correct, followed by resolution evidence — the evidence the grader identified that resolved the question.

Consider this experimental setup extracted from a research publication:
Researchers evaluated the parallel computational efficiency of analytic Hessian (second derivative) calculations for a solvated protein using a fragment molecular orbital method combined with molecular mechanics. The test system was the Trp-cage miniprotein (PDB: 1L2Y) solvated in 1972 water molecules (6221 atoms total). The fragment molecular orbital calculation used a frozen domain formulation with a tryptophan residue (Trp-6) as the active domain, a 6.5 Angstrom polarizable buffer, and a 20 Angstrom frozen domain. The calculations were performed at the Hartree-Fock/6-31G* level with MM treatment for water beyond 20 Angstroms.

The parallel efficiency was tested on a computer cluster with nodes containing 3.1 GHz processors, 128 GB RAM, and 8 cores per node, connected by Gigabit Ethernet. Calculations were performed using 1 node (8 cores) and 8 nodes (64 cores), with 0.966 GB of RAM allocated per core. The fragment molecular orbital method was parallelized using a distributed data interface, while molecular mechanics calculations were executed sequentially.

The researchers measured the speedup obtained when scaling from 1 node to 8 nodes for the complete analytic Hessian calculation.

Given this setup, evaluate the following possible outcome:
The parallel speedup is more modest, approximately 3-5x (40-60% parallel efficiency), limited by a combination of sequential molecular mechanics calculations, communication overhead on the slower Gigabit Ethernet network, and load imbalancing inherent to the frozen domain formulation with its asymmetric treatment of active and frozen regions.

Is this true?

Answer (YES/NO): NO